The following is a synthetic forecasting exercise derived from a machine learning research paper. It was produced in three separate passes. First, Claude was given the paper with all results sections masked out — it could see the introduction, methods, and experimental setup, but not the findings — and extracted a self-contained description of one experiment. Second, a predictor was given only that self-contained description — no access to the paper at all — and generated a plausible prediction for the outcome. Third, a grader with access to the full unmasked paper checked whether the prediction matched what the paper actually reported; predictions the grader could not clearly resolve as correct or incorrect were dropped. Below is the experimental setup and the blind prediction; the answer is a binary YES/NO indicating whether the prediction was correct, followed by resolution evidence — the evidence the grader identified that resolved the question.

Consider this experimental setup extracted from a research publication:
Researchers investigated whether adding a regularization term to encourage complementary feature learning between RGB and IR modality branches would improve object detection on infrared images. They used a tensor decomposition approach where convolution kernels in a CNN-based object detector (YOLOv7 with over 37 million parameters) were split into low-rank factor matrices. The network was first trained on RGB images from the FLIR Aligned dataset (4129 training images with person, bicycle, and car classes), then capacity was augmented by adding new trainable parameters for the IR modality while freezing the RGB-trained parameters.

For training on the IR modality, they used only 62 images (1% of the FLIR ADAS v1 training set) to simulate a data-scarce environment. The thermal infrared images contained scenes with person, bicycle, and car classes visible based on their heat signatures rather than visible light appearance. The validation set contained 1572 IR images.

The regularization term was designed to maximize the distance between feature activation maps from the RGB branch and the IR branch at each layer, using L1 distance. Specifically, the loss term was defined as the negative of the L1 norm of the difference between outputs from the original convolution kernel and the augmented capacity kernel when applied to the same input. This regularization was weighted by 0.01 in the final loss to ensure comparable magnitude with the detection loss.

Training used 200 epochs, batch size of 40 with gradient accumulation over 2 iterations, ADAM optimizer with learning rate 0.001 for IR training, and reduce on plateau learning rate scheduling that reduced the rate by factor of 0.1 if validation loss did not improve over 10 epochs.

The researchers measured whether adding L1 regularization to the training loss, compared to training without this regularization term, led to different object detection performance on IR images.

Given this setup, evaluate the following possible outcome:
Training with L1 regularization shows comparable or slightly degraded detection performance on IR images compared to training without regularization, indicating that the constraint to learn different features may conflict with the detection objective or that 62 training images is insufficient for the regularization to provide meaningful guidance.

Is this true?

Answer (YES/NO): NO